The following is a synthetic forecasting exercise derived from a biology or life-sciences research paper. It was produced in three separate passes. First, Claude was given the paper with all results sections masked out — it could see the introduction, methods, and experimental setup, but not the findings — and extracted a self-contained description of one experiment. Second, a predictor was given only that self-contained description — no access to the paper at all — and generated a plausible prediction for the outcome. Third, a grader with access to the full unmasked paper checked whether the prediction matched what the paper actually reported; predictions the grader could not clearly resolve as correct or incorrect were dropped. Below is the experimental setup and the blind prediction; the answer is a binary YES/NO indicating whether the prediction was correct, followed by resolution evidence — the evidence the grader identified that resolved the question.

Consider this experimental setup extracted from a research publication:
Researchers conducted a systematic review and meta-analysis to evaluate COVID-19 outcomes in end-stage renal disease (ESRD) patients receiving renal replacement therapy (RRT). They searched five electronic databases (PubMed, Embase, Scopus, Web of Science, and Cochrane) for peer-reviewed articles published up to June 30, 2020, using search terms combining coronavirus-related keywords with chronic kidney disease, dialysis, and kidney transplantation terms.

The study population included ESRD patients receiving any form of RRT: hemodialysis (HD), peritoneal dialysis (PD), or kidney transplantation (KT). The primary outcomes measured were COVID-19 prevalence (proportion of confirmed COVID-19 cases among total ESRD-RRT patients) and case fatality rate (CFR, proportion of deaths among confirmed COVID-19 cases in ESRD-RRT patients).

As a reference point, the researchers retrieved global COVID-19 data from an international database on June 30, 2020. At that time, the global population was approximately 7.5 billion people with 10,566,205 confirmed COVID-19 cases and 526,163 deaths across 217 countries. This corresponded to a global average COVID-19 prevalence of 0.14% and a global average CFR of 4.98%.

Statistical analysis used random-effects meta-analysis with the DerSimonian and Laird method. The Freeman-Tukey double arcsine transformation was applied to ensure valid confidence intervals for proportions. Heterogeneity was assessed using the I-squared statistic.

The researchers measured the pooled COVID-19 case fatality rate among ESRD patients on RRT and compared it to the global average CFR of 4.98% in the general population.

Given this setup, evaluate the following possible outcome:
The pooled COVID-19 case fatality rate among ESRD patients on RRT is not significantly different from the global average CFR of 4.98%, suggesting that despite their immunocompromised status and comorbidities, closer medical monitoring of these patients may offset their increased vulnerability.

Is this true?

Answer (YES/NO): NO